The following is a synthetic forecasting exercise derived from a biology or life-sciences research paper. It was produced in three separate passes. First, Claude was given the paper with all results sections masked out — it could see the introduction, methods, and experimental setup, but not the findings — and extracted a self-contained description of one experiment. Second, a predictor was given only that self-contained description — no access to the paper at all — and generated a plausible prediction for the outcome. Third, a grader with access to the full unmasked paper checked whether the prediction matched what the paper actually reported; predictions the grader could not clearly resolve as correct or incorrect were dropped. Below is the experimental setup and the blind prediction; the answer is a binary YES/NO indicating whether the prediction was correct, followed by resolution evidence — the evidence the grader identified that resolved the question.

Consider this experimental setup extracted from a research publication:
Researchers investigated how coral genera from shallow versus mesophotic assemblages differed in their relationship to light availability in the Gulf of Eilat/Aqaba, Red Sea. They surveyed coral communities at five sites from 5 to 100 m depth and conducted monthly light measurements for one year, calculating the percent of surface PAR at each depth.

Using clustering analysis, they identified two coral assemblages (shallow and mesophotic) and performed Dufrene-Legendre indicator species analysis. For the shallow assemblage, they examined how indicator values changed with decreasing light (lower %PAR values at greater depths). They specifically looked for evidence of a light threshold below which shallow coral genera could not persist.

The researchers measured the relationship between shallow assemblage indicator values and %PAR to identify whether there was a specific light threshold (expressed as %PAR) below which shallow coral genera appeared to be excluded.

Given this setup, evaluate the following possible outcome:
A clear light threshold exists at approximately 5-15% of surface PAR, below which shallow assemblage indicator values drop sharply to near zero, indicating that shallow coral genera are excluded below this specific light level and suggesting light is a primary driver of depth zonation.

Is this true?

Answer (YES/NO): NO